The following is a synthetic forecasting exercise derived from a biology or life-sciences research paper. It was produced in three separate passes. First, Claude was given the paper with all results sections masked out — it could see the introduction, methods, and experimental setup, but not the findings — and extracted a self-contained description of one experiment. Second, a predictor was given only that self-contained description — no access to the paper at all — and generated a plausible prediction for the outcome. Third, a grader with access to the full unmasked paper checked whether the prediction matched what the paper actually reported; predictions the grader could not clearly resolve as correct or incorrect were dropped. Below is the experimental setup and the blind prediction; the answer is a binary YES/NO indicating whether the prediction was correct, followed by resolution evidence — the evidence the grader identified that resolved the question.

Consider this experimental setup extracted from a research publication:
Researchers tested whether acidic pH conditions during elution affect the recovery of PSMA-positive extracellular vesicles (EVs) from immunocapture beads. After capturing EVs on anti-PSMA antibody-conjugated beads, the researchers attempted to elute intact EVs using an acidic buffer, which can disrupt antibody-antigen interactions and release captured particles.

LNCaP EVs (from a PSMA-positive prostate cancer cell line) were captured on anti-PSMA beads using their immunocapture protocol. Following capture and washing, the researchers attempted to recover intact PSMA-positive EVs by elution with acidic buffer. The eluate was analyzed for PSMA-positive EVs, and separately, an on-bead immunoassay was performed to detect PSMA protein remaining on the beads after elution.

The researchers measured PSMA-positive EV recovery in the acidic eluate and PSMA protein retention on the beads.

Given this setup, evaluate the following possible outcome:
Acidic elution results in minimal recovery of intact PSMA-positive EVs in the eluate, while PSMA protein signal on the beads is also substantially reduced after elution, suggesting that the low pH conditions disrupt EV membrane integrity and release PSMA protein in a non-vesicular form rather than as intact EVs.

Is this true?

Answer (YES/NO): NO